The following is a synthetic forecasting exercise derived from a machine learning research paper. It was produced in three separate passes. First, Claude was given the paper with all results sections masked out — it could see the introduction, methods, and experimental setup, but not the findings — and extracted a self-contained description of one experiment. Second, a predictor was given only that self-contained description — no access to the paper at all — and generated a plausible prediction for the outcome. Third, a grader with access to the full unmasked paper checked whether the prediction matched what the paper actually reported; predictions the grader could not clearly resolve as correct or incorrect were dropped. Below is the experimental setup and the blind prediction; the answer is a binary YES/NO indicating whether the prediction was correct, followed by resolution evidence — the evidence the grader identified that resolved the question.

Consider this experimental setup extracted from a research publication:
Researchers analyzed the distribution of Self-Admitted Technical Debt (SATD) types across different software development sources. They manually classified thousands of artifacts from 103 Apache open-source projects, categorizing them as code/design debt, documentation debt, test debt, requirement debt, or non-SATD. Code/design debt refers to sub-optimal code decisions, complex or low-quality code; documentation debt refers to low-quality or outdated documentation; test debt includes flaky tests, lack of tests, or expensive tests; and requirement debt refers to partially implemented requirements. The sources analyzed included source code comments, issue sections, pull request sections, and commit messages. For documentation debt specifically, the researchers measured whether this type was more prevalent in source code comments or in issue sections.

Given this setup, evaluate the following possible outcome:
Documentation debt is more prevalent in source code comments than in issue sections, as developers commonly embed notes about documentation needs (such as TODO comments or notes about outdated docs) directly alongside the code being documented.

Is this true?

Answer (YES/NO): NO